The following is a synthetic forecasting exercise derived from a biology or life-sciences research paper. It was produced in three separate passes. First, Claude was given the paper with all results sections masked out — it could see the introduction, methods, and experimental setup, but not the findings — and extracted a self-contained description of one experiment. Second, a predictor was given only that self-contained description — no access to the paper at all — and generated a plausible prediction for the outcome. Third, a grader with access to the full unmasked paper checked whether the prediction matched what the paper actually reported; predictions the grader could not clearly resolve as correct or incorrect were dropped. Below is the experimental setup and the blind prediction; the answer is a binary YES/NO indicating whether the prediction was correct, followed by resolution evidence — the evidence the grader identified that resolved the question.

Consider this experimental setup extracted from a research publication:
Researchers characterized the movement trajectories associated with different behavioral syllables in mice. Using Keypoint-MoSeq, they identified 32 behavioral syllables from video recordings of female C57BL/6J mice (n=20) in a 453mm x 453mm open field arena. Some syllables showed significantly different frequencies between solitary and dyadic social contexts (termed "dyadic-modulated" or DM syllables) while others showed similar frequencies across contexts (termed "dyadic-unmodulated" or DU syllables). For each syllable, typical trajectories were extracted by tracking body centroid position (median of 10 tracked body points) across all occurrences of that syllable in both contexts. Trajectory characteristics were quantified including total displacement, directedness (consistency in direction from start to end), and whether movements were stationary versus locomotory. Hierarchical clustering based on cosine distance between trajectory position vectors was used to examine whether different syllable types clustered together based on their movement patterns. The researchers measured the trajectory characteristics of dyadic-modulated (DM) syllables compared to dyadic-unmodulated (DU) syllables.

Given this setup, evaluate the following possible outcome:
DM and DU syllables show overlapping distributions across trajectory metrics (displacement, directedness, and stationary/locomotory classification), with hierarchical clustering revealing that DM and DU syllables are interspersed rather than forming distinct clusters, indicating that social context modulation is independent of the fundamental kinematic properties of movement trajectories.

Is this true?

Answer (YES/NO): NO